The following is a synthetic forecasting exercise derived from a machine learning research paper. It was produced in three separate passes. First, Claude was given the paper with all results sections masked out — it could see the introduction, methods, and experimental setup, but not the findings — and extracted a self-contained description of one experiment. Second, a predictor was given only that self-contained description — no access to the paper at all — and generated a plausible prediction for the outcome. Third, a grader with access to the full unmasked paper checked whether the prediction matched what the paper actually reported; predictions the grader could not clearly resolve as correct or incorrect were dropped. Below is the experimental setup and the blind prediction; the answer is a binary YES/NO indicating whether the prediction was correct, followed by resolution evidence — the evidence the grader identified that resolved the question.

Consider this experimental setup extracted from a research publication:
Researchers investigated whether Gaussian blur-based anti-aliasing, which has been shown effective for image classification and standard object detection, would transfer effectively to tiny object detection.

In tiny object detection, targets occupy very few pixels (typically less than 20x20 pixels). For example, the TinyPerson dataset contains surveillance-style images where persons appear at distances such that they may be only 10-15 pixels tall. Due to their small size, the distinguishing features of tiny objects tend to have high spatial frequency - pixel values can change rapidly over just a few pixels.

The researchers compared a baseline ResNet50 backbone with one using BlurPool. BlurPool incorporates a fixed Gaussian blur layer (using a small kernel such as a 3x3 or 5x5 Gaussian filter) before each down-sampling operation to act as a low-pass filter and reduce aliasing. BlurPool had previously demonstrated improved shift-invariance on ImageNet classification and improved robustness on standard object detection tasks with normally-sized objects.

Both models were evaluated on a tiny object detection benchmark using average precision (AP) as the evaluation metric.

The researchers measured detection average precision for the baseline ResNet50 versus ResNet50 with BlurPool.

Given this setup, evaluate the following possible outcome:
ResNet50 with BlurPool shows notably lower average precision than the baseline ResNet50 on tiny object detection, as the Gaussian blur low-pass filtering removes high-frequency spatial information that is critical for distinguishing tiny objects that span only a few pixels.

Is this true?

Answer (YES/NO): YES